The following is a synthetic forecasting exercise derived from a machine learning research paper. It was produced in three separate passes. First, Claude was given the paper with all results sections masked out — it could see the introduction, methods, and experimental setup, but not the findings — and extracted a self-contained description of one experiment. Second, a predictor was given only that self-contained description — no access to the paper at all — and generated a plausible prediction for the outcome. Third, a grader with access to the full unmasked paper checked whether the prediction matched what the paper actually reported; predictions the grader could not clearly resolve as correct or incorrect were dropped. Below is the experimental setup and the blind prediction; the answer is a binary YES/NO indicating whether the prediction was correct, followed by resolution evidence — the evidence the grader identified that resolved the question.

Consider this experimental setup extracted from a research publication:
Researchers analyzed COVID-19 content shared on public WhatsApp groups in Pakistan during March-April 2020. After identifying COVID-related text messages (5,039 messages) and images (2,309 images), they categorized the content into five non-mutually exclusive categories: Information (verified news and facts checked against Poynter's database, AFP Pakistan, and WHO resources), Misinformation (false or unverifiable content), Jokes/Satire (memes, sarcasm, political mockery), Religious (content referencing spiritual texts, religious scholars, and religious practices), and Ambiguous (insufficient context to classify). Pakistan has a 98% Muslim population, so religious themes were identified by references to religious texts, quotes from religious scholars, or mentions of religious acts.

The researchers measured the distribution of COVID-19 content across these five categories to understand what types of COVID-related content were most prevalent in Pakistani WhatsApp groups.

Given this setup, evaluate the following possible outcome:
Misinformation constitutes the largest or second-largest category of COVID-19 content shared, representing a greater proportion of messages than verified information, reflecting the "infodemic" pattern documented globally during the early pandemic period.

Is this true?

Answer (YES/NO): NO